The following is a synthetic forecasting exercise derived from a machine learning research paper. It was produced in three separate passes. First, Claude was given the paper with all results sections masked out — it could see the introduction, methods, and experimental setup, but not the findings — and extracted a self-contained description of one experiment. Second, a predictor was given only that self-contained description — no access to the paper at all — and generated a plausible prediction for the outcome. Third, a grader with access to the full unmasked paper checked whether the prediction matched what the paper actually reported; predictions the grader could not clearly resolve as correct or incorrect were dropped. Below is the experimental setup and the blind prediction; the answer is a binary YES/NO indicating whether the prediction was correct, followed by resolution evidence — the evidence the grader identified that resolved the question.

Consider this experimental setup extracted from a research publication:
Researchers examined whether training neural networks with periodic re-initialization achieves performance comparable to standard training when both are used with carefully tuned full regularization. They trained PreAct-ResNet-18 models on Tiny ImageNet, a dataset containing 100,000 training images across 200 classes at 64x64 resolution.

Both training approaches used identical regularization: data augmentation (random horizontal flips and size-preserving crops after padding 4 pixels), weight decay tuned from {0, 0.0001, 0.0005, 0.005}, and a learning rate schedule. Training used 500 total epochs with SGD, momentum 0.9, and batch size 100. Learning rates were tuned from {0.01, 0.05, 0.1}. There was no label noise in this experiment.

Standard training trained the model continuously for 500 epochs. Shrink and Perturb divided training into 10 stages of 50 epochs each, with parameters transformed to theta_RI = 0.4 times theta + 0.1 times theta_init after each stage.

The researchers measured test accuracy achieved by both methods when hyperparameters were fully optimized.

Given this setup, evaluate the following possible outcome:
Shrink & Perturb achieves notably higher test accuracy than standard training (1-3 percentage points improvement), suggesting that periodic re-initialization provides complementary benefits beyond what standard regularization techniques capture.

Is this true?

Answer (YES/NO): NO